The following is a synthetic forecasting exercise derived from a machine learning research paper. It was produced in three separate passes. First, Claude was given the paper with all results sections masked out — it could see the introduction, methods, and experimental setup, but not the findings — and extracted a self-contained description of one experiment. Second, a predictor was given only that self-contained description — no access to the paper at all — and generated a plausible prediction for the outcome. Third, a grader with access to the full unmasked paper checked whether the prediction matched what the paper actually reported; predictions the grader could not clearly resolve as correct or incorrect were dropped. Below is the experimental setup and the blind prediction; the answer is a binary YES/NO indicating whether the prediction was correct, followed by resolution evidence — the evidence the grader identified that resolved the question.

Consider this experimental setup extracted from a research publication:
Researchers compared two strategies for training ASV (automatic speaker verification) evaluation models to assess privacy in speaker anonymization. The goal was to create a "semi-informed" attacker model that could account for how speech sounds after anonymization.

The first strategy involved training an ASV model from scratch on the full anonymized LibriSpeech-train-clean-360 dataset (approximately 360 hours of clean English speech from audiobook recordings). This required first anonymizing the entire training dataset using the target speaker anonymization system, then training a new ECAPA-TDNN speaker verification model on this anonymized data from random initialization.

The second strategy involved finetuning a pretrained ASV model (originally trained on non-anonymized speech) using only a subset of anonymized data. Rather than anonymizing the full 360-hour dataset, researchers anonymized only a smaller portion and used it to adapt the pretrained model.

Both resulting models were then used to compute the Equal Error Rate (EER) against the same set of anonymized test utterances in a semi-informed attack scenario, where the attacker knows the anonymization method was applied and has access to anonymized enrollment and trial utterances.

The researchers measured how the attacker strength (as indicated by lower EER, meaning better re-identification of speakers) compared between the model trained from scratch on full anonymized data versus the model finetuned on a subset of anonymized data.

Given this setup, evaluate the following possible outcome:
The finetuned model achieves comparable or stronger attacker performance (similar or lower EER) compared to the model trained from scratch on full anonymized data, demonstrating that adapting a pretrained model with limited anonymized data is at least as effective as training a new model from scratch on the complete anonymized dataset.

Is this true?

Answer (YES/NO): NO